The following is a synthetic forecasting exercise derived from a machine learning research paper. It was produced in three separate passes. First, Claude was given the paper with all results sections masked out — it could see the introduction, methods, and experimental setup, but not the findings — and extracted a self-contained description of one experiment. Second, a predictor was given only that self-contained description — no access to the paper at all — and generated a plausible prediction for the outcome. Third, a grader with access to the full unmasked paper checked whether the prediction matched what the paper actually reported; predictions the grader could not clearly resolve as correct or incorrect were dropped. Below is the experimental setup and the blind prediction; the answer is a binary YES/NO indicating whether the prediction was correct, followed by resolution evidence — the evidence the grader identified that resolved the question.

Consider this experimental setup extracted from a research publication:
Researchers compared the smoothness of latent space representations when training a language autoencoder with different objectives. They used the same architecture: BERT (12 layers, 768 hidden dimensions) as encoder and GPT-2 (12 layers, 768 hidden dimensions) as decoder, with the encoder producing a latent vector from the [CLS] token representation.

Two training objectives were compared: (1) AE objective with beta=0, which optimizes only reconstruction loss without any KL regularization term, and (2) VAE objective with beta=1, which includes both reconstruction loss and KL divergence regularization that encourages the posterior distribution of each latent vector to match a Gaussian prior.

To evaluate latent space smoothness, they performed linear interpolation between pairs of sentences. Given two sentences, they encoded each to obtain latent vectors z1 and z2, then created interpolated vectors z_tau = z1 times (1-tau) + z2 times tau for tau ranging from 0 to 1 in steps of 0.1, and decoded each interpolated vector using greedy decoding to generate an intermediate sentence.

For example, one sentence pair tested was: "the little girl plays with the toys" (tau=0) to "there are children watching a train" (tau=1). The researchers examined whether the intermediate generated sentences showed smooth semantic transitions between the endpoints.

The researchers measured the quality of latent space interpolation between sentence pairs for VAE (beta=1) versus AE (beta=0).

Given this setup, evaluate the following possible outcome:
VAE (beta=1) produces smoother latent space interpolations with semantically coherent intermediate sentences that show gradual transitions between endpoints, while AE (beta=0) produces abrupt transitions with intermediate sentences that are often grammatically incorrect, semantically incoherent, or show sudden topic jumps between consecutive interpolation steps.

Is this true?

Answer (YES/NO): YES